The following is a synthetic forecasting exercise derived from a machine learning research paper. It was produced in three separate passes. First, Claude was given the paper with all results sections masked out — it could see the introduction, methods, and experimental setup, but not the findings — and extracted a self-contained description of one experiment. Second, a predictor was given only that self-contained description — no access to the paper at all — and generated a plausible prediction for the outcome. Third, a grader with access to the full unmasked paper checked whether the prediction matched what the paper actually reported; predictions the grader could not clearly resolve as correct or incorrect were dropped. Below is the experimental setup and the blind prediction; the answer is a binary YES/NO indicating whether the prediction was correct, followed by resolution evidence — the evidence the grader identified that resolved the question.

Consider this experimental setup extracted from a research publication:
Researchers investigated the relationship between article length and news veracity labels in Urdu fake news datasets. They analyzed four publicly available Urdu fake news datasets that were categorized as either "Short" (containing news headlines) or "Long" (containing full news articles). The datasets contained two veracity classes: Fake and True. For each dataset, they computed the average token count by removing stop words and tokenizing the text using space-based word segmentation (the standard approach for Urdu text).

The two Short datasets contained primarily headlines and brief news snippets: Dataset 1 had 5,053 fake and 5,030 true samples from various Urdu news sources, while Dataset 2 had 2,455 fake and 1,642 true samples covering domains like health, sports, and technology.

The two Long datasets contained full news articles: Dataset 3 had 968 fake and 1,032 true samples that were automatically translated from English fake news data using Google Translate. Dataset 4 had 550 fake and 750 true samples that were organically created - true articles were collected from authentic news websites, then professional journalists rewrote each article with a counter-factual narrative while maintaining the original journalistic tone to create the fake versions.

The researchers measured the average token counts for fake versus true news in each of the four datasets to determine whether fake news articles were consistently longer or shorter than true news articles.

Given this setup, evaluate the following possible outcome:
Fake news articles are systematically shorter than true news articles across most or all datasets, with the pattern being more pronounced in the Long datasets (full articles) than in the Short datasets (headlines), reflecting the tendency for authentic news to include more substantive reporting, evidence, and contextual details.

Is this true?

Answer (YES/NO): NO